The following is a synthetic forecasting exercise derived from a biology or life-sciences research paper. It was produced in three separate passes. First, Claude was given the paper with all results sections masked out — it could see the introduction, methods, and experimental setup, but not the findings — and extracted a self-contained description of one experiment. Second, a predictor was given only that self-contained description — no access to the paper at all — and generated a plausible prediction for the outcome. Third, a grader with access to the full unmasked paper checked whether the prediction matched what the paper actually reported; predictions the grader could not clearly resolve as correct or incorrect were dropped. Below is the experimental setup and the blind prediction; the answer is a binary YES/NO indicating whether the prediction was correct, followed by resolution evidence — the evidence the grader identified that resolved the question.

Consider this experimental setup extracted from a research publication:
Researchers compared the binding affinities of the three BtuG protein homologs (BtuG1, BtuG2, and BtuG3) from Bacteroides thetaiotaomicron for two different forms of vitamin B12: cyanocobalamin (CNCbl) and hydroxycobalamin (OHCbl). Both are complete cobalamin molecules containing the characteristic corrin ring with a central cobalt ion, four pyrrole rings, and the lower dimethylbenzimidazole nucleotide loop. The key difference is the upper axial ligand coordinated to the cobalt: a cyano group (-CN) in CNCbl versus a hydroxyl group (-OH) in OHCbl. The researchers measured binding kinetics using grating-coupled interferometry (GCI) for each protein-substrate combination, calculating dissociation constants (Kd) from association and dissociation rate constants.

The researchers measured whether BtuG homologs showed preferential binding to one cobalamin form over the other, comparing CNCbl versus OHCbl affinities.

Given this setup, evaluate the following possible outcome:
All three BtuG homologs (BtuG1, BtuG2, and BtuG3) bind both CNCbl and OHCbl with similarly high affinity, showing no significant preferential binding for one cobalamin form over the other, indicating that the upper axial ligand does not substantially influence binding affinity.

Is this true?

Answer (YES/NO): YES